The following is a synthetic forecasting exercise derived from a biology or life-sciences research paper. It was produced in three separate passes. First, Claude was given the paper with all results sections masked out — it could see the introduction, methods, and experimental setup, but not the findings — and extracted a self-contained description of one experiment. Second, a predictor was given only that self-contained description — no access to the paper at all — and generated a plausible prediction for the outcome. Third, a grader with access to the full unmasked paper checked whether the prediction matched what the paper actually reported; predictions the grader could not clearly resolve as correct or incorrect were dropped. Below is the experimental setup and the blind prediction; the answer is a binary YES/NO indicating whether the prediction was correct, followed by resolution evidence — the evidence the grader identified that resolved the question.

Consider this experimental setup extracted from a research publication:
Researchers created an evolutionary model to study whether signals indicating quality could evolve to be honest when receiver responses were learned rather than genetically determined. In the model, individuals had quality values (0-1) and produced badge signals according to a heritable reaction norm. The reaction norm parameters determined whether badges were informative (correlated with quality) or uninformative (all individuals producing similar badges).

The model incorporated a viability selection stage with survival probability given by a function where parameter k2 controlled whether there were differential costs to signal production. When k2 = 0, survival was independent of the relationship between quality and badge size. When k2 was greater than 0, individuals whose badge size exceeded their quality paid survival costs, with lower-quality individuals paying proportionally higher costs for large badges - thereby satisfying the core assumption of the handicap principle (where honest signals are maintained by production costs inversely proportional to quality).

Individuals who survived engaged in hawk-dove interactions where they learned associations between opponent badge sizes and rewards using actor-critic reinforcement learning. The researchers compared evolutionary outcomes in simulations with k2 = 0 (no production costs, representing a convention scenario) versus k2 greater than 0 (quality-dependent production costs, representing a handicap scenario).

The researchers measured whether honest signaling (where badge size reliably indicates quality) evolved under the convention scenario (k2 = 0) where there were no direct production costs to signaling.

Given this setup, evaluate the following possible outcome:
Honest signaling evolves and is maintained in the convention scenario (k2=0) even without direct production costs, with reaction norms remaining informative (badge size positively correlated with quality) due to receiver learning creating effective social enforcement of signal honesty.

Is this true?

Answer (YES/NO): NO